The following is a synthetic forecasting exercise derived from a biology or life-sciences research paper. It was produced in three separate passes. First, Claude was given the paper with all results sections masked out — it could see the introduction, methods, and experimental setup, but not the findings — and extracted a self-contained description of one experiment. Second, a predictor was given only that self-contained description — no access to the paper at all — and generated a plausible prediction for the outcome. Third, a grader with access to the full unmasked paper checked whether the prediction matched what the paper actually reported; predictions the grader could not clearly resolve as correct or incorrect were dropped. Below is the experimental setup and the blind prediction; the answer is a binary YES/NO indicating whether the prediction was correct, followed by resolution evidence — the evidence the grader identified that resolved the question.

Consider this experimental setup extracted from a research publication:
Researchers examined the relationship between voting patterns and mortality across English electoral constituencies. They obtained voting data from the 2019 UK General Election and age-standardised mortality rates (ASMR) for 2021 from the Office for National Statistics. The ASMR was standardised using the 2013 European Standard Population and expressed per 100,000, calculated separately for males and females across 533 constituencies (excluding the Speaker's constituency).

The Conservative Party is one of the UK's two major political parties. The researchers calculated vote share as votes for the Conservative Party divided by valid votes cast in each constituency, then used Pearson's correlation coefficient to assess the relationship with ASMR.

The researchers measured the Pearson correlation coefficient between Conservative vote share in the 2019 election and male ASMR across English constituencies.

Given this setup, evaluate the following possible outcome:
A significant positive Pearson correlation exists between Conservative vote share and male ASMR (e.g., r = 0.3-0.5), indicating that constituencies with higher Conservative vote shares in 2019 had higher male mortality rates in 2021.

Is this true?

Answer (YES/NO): NO